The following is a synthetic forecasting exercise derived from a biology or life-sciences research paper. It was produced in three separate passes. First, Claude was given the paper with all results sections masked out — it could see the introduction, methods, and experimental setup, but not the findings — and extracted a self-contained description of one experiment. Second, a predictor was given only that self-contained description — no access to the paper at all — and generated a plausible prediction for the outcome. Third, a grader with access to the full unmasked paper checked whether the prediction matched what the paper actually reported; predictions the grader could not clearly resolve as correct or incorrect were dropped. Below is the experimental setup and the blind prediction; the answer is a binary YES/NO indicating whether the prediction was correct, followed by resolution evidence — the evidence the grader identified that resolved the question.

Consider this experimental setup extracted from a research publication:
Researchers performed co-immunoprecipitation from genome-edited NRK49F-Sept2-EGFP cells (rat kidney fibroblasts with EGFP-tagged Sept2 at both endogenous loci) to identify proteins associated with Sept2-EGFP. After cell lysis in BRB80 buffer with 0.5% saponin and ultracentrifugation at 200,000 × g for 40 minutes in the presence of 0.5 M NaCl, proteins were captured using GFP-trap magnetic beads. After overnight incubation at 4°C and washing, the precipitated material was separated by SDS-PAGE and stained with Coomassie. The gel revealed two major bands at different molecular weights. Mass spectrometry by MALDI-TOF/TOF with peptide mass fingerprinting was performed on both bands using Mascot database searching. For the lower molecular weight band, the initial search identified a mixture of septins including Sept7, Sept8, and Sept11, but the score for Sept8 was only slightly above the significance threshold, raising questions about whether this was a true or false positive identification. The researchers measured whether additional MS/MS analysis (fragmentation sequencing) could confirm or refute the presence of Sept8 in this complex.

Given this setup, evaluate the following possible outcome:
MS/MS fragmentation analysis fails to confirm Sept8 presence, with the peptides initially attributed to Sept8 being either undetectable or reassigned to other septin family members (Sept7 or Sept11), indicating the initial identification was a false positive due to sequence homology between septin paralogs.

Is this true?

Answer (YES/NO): NO